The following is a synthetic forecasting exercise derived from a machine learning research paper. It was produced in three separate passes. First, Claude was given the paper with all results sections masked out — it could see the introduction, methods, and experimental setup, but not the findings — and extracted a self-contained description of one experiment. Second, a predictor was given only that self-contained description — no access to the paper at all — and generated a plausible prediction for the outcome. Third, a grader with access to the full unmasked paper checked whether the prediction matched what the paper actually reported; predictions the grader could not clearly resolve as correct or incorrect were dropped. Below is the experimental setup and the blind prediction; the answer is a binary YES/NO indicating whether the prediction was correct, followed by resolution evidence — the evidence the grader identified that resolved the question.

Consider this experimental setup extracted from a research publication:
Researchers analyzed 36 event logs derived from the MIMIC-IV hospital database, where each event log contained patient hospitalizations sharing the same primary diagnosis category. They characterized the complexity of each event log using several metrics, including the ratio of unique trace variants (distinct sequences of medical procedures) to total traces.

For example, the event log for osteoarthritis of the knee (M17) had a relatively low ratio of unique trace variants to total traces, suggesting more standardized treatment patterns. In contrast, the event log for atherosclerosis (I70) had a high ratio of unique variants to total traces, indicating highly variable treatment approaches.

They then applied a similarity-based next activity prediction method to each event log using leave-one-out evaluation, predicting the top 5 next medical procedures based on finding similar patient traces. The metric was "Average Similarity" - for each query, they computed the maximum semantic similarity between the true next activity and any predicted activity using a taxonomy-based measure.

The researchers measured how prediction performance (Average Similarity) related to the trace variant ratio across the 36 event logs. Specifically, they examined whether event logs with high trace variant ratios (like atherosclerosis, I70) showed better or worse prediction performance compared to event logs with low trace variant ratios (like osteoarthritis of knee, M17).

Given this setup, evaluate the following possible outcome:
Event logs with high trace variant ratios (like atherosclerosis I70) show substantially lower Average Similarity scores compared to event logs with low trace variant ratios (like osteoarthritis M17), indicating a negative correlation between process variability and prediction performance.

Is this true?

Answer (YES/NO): YES